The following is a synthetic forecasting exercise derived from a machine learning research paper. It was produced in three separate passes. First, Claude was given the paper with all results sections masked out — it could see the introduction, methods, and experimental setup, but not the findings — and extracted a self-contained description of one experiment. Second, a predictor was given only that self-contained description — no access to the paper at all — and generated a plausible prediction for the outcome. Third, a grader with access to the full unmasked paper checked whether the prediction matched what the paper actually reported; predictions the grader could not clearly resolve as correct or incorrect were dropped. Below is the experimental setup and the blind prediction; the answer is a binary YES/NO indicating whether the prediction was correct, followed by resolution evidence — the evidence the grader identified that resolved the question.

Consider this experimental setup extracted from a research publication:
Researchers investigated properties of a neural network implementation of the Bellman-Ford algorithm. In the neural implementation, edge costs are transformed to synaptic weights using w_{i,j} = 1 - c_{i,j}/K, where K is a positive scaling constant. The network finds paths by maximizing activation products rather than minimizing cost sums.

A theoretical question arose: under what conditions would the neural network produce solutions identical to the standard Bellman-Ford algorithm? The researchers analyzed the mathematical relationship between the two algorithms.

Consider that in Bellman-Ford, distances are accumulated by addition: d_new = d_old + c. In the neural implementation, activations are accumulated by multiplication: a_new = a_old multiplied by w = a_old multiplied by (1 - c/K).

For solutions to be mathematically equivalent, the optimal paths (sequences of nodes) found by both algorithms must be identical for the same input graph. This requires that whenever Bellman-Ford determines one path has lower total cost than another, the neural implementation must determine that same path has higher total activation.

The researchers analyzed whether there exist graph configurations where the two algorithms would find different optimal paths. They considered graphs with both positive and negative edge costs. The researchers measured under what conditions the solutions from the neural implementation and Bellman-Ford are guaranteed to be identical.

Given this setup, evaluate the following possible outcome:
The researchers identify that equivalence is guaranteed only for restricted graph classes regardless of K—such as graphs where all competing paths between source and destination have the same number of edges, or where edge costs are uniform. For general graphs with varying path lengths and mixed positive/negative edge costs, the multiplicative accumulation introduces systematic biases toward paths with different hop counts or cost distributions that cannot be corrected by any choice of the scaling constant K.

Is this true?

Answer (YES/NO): NO